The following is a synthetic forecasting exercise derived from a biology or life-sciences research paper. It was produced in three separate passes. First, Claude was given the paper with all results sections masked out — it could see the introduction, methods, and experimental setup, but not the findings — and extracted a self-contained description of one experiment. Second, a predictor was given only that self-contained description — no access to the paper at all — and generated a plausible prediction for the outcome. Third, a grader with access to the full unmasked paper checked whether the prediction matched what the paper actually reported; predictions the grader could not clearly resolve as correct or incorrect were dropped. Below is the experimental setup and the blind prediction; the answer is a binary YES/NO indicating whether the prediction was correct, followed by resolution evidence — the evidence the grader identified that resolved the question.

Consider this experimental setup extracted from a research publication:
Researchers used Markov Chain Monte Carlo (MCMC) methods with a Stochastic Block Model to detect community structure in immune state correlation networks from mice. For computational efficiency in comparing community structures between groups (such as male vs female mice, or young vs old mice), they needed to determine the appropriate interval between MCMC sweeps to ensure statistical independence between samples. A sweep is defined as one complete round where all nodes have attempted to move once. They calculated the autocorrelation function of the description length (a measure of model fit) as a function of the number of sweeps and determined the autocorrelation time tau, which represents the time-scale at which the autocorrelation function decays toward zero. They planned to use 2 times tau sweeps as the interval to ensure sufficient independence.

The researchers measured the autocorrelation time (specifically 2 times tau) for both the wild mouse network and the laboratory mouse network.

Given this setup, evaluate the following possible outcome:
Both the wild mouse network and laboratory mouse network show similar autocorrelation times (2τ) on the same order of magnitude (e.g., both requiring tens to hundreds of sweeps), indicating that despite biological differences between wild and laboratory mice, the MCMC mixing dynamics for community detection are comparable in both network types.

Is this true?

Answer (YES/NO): YES